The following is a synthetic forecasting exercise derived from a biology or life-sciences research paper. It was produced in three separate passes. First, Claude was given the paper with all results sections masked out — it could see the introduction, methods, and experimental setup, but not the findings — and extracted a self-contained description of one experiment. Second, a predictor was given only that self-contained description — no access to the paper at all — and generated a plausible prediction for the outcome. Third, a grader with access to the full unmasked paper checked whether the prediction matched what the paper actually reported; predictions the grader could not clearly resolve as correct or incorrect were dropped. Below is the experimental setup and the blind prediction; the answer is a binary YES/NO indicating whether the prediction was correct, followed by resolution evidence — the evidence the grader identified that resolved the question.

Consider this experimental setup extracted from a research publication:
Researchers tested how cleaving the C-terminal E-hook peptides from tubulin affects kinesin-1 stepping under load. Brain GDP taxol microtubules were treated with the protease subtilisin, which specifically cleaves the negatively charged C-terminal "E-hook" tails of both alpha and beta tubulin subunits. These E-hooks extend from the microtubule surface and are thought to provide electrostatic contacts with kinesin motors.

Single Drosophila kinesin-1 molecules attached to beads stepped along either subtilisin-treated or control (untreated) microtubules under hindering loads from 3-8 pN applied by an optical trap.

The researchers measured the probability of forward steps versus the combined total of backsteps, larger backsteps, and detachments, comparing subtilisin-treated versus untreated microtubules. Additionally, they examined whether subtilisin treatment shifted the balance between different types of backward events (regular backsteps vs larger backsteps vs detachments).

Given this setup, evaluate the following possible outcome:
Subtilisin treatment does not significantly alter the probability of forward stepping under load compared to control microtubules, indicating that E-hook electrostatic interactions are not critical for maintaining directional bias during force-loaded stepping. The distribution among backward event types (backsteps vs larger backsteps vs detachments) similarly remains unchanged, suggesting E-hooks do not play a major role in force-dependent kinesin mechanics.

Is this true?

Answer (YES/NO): NO